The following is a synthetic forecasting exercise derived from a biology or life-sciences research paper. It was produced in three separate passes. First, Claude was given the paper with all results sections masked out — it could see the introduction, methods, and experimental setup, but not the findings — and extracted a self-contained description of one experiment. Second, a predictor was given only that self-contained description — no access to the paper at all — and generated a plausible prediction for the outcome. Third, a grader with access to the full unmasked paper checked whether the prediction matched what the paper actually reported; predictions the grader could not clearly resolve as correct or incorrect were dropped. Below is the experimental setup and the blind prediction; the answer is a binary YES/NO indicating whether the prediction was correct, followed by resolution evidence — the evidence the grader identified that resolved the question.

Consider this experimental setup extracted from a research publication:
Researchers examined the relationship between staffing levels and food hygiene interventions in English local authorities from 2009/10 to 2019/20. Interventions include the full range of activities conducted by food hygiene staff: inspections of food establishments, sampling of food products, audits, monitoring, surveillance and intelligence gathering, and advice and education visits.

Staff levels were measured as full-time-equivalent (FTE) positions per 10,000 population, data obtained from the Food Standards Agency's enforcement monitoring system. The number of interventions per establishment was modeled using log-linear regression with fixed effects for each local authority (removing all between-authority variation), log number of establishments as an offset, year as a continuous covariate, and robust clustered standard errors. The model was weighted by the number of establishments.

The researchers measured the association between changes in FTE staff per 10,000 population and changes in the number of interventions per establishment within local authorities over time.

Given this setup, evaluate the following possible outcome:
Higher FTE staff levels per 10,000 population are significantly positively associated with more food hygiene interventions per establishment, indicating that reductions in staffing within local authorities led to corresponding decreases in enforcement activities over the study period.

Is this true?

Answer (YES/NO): YES